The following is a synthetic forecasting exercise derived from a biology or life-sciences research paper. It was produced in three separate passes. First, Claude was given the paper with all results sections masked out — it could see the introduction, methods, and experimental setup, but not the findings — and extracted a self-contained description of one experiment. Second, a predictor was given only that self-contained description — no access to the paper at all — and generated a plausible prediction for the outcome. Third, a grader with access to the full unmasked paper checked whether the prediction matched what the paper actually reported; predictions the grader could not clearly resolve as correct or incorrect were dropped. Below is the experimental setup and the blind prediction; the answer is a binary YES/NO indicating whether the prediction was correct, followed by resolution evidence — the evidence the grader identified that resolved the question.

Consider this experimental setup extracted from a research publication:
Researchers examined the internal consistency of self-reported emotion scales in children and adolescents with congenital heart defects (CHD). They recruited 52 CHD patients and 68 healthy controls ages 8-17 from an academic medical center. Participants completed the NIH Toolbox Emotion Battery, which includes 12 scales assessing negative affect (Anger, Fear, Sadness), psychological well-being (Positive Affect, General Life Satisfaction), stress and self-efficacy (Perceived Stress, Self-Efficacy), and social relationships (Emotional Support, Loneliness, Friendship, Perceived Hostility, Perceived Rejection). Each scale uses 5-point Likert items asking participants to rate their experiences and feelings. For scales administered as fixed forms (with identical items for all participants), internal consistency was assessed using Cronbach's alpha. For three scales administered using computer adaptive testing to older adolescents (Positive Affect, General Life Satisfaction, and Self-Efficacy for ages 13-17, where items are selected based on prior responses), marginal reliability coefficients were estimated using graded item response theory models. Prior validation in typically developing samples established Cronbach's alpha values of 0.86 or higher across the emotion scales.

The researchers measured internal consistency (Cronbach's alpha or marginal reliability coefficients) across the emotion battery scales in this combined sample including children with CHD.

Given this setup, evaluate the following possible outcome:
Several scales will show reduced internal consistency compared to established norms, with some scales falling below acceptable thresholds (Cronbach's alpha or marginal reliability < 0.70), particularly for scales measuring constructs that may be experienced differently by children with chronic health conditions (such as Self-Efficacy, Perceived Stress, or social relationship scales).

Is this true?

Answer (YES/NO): NO